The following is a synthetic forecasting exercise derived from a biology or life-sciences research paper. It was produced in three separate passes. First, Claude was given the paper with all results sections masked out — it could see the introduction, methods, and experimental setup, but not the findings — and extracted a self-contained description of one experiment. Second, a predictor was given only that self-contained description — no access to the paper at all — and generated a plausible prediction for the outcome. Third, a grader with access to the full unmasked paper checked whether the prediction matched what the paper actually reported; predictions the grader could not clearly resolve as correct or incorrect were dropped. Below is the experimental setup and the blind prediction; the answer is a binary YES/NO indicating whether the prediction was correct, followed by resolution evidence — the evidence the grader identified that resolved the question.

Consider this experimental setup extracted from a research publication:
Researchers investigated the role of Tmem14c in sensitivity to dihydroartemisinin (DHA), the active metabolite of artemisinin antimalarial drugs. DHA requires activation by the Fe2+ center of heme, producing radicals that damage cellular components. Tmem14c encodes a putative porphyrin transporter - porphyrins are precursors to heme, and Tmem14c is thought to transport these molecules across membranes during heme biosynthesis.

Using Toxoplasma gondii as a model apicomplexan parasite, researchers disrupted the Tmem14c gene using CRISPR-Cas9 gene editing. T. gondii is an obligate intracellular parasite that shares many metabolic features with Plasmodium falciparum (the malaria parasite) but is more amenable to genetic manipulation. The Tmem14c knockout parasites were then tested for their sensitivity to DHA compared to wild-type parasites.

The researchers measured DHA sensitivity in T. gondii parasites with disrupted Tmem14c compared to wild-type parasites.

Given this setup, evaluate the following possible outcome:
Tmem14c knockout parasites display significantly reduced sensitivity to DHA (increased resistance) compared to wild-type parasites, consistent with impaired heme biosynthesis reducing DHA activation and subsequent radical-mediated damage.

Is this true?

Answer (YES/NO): NO